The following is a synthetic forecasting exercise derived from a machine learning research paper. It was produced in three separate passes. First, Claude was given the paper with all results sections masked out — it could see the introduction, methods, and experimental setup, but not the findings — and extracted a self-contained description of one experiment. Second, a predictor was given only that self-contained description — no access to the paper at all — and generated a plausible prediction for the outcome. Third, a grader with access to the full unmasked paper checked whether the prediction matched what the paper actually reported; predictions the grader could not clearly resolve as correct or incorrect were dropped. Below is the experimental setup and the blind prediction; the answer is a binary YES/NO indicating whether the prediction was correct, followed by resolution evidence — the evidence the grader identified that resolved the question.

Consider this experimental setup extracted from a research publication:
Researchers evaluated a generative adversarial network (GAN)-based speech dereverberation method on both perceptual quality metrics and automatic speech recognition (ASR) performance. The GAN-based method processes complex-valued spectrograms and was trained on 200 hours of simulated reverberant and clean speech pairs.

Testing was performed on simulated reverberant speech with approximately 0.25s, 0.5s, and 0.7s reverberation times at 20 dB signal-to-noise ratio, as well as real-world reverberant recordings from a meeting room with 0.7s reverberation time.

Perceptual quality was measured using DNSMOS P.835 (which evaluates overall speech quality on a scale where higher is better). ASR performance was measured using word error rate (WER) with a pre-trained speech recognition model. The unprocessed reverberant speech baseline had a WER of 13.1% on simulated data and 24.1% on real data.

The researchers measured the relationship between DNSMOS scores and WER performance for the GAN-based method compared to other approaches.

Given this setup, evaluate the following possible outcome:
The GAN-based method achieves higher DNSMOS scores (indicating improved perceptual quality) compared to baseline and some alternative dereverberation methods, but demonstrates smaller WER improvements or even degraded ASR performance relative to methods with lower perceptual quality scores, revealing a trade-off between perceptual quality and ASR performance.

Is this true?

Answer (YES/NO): YES